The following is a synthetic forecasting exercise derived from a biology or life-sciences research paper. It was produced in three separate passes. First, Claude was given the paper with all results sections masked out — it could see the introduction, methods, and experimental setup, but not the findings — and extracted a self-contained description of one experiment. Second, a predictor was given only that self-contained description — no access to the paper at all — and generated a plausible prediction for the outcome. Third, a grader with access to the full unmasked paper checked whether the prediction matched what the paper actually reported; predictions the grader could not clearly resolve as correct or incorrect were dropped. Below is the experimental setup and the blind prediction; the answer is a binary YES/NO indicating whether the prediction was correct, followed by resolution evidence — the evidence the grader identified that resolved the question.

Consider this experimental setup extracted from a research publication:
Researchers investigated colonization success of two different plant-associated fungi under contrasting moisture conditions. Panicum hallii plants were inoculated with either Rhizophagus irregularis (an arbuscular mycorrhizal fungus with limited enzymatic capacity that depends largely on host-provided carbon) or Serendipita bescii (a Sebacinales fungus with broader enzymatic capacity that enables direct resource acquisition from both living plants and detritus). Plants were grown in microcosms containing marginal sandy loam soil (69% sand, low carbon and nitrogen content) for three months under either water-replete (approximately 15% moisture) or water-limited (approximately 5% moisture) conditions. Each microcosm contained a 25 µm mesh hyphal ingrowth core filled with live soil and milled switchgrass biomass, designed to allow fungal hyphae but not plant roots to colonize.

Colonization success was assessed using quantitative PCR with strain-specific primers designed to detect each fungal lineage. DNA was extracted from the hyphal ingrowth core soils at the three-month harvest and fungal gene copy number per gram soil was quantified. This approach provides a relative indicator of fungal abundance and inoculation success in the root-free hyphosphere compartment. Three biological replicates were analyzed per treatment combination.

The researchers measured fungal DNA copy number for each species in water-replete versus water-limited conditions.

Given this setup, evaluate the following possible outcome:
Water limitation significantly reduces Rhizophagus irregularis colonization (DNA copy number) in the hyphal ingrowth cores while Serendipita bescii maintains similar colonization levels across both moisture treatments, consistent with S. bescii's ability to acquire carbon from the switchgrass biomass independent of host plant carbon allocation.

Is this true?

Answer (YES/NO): NO